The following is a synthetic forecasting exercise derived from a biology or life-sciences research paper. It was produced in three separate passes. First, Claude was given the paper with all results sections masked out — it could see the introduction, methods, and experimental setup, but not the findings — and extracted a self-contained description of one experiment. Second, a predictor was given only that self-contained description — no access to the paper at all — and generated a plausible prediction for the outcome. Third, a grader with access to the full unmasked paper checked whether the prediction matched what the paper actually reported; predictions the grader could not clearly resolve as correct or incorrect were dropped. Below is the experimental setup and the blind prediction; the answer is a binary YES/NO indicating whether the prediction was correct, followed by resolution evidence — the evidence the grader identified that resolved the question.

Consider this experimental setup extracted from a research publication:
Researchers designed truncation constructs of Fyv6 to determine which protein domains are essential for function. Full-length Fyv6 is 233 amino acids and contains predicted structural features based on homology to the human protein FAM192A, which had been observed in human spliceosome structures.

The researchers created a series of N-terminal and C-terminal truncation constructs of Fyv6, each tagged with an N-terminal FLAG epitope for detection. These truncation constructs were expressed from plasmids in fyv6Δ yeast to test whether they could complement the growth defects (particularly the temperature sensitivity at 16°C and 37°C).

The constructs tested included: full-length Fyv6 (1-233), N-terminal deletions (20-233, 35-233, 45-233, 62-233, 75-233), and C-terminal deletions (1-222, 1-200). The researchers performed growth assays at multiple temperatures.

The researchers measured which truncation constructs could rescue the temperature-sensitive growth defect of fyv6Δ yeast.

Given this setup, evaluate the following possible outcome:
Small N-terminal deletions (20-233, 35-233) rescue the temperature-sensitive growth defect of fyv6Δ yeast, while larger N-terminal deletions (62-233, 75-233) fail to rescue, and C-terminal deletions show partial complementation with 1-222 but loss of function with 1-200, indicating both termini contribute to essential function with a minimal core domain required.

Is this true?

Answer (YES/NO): NO